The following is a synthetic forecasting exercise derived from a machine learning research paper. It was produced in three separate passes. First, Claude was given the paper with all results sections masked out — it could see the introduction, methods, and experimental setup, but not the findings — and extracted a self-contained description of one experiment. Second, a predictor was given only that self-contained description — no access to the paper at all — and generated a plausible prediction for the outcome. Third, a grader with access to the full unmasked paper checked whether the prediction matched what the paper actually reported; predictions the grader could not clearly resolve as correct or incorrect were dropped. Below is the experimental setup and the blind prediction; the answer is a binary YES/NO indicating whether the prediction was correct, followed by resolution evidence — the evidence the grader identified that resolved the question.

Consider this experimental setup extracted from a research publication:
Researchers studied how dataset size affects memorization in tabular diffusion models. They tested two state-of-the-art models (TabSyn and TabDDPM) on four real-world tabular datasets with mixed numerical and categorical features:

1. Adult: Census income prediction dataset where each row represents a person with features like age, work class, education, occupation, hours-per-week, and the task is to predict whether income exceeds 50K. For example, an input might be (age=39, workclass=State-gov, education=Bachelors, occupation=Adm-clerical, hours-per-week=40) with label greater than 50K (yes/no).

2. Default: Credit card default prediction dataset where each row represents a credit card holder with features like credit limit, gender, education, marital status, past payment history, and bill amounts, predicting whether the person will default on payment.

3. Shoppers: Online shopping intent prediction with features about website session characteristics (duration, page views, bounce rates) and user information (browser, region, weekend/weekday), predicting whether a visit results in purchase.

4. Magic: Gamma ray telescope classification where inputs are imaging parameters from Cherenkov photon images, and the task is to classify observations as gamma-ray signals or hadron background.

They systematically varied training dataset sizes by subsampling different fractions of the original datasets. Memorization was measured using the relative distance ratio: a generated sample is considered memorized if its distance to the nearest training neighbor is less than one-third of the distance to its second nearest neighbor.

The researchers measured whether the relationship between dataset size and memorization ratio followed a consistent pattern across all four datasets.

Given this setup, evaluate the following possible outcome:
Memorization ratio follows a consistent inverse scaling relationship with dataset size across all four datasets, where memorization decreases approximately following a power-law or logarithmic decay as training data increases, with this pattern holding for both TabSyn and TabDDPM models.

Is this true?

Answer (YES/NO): NO